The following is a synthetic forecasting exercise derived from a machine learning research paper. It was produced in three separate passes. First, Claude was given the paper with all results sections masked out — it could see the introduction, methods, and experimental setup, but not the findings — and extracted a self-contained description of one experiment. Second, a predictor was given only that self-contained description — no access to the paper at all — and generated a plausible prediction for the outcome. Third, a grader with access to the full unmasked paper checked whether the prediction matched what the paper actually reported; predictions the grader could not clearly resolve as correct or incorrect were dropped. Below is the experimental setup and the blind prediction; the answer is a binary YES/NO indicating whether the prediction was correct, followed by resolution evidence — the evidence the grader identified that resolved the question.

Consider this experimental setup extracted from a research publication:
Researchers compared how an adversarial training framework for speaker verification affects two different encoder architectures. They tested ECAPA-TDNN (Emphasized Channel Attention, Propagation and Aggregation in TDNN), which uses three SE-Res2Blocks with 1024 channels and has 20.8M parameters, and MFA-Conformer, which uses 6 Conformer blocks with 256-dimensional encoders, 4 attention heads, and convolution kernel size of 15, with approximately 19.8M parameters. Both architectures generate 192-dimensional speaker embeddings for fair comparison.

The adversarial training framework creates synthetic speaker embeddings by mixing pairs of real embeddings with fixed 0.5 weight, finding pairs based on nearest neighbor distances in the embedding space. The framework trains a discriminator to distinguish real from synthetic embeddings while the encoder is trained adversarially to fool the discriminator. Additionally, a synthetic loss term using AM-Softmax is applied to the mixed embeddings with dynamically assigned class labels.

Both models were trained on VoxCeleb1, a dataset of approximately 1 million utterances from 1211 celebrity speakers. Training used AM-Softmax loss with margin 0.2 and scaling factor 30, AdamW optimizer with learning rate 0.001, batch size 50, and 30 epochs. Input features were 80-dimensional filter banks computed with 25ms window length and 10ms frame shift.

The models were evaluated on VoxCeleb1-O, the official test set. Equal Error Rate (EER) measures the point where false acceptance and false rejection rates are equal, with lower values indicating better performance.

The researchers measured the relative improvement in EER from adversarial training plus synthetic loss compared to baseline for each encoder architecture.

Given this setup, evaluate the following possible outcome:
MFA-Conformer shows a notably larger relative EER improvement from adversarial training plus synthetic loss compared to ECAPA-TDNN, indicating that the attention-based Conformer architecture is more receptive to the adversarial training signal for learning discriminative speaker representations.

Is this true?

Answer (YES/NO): NO